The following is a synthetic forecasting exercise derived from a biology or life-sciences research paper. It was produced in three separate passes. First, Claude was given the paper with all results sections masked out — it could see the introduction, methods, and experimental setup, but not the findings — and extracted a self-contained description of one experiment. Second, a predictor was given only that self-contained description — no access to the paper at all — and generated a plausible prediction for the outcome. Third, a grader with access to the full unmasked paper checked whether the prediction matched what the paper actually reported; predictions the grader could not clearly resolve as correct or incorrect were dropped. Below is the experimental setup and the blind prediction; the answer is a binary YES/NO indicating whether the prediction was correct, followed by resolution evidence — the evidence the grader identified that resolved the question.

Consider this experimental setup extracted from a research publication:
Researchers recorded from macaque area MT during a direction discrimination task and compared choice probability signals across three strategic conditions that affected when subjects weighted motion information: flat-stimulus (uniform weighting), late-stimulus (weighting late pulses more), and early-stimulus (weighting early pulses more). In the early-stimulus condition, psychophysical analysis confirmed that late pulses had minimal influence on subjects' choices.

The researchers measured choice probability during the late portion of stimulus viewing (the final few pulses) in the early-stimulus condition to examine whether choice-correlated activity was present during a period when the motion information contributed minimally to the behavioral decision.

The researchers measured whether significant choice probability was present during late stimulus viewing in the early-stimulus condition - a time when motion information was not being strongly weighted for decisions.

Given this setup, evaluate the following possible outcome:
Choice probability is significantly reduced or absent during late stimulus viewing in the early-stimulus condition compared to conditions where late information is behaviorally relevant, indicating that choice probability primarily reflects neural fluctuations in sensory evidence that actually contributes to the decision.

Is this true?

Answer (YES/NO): NO